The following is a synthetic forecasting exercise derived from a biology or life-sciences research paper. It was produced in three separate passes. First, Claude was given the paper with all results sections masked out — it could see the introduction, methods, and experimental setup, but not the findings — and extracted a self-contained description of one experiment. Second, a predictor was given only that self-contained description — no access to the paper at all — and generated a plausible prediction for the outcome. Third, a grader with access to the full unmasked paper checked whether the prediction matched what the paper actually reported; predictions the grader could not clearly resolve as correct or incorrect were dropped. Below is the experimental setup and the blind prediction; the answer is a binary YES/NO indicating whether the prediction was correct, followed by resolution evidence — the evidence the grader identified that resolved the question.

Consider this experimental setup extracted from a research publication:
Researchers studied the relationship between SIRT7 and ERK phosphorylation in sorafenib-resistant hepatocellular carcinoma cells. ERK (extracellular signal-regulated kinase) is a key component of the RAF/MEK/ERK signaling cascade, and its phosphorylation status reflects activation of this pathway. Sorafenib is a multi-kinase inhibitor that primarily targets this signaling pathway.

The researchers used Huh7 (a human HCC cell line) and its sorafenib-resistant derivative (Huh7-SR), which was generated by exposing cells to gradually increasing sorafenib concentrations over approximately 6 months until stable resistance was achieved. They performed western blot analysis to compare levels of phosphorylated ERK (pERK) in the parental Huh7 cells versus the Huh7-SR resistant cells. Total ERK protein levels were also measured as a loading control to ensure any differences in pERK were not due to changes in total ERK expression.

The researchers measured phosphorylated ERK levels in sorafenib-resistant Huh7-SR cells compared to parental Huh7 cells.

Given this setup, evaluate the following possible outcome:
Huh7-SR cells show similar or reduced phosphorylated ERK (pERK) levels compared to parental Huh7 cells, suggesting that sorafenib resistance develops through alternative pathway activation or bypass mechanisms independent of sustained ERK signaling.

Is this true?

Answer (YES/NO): NO